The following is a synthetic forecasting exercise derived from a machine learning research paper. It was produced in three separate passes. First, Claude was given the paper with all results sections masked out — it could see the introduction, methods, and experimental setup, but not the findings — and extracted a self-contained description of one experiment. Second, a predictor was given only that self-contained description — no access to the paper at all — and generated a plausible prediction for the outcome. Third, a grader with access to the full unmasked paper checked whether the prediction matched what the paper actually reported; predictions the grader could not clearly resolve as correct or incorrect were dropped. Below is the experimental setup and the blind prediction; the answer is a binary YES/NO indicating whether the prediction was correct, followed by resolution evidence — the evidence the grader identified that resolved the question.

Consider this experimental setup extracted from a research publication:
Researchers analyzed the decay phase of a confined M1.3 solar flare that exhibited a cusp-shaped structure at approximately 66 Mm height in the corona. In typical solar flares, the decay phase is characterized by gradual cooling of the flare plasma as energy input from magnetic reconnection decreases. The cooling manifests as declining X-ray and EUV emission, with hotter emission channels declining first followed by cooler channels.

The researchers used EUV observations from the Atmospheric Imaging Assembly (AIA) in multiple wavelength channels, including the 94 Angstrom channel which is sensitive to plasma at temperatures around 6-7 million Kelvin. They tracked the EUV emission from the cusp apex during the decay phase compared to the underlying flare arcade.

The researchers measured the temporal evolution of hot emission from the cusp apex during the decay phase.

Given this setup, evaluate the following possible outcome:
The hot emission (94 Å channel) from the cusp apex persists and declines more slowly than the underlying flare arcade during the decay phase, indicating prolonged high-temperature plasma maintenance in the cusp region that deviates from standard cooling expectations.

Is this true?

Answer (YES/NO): YES